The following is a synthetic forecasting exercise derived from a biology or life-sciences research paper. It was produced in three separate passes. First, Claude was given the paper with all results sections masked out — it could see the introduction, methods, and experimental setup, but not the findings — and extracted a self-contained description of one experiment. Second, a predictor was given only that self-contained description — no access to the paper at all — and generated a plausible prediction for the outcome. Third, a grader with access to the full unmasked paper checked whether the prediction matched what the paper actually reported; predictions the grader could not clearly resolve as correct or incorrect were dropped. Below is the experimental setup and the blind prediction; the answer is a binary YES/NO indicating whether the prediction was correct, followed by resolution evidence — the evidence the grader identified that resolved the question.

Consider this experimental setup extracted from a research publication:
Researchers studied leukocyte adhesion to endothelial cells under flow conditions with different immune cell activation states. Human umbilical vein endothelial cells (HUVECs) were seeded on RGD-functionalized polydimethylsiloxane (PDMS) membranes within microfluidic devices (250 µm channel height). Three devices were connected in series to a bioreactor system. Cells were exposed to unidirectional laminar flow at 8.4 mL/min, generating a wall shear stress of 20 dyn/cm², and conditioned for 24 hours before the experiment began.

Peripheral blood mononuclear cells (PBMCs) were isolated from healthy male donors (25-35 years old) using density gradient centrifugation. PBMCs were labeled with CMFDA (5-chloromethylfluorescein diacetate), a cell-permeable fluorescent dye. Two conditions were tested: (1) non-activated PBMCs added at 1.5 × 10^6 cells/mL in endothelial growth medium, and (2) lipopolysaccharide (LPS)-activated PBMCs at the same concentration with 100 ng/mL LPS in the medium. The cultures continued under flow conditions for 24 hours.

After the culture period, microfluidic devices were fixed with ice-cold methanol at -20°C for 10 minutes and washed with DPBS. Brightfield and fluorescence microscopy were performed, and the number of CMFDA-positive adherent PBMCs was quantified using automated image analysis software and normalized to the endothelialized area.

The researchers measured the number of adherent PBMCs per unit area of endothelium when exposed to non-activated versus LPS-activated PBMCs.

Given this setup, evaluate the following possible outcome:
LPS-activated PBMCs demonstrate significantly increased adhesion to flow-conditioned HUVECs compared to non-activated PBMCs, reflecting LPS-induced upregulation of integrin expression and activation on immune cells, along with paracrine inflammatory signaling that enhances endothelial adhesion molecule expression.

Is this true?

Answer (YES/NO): YES